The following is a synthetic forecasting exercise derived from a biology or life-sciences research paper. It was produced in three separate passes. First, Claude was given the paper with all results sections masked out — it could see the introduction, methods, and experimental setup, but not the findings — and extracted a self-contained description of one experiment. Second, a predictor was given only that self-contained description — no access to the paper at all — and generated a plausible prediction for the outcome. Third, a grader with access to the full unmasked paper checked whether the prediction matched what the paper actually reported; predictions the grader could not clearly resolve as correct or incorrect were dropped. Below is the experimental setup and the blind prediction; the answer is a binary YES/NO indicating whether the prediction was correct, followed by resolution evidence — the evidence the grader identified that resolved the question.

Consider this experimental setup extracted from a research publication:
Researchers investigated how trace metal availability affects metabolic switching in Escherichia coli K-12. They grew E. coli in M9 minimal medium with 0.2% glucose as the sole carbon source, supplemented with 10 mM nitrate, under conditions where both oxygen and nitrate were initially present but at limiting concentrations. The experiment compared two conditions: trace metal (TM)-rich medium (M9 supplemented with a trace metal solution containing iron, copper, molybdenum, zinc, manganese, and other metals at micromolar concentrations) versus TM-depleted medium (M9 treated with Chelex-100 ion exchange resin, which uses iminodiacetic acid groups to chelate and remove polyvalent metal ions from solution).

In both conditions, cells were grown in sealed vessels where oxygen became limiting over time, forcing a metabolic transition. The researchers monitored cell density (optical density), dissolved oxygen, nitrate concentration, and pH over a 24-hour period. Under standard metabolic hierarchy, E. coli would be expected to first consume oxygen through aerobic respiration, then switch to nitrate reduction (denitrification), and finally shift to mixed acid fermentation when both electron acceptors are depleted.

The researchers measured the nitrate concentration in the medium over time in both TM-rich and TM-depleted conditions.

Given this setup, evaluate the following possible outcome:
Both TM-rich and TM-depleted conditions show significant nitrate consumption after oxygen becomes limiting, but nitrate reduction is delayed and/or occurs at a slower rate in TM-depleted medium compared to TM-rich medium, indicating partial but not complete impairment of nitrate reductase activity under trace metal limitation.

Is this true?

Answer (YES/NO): NO